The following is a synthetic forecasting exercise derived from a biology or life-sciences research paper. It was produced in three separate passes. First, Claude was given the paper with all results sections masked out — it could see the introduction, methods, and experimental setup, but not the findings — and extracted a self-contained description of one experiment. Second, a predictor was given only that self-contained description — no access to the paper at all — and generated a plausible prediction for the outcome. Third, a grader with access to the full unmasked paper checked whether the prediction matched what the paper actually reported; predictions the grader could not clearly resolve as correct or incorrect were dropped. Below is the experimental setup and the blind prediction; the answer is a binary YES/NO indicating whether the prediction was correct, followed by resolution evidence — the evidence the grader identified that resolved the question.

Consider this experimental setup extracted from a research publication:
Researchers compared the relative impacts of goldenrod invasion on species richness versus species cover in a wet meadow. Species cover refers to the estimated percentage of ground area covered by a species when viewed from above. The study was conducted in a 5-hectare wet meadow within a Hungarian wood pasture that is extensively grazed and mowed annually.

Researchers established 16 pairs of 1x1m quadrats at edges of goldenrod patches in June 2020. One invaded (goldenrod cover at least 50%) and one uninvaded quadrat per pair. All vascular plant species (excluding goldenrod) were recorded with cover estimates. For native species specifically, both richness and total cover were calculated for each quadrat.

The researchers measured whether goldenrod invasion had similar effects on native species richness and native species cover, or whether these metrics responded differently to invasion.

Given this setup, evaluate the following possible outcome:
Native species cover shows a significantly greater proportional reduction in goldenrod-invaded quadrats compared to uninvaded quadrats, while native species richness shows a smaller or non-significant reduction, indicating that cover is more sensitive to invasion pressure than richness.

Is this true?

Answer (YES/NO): NO